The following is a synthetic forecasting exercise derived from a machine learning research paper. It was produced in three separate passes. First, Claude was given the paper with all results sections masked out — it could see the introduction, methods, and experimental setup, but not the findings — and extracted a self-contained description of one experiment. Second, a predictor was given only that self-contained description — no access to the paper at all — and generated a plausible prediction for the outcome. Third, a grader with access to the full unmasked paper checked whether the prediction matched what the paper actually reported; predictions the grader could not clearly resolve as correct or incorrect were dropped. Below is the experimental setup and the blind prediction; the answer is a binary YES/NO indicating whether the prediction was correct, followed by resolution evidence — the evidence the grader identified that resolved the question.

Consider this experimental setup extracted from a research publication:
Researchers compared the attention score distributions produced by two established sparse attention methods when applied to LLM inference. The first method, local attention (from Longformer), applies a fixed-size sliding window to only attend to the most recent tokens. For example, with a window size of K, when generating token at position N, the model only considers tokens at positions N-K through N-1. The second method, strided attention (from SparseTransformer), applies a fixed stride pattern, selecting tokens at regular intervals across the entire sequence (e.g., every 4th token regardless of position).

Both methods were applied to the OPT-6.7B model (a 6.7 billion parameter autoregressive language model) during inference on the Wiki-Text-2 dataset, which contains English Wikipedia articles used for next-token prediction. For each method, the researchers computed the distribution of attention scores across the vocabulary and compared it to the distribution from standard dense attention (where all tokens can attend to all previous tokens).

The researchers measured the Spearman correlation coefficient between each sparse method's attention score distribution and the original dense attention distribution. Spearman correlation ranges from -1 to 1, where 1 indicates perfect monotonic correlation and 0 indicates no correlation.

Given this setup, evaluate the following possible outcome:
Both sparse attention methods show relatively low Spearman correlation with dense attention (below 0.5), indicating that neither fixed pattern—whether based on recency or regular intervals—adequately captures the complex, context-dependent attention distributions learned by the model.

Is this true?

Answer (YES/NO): YES